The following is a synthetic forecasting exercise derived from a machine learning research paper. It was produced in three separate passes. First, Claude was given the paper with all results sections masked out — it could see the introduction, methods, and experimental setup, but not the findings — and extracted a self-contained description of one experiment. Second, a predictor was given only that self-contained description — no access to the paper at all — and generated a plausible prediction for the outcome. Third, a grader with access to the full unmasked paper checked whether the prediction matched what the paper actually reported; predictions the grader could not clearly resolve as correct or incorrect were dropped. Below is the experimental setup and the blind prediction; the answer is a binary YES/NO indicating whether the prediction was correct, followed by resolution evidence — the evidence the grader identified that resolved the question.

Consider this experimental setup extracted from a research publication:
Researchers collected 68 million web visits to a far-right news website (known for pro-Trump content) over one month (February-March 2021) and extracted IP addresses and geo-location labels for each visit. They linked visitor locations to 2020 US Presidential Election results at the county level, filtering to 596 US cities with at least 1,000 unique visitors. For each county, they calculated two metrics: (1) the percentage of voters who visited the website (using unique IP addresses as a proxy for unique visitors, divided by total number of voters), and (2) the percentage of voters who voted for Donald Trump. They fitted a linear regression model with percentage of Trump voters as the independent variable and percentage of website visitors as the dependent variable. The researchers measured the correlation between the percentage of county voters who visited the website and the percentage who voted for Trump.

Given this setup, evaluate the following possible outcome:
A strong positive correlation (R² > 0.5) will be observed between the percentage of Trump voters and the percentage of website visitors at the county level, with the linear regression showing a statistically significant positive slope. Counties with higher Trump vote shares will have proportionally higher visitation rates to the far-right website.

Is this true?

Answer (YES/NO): NO